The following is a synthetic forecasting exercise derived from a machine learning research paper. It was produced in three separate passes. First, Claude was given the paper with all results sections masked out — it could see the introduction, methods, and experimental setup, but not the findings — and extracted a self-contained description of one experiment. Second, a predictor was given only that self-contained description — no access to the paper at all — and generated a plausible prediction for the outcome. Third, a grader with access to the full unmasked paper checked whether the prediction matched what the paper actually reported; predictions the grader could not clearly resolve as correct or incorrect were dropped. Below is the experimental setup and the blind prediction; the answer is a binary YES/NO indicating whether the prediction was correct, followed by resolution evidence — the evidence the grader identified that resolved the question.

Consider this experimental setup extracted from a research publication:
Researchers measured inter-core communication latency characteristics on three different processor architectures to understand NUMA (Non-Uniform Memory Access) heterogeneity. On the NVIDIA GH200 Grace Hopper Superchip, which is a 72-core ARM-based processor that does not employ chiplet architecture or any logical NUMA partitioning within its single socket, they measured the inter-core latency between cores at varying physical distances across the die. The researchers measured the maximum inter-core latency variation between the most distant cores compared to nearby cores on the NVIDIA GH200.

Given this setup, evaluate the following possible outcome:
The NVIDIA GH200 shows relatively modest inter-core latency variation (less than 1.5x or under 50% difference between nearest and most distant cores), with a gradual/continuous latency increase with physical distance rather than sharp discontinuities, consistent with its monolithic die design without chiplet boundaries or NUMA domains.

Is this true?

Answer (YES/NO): NO